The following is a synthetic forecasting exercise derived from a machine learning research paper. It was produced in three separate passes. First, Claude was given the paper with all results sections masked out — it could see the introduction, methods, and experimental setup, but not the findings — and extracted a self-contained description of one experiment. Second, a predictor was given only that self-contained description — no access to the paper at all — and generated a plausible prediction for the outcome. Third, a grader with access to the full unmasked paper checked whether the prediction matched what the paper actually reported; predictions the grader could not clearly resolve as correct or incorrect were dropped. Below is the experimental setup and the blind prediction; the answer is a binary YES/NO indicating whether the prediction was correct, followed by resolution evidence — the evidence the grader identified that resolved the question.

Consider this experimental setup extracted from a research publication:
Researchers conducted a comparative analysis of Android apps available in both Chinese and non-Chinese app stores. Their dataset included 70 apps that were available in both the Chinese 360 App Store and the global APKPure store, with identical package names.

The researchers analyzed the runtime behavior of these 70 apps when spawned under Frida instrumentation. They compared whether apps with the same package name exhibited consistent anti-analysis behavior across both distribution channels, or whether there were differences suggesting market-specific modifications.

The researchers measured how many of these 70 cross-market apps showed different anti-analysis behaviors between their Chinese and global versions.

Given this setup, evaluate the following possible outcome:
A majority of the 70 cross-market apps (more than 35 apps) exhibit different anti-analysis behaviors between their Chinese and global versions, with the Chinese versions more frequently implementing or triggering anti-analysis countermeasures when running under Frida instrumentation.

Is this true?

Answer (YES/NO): NO